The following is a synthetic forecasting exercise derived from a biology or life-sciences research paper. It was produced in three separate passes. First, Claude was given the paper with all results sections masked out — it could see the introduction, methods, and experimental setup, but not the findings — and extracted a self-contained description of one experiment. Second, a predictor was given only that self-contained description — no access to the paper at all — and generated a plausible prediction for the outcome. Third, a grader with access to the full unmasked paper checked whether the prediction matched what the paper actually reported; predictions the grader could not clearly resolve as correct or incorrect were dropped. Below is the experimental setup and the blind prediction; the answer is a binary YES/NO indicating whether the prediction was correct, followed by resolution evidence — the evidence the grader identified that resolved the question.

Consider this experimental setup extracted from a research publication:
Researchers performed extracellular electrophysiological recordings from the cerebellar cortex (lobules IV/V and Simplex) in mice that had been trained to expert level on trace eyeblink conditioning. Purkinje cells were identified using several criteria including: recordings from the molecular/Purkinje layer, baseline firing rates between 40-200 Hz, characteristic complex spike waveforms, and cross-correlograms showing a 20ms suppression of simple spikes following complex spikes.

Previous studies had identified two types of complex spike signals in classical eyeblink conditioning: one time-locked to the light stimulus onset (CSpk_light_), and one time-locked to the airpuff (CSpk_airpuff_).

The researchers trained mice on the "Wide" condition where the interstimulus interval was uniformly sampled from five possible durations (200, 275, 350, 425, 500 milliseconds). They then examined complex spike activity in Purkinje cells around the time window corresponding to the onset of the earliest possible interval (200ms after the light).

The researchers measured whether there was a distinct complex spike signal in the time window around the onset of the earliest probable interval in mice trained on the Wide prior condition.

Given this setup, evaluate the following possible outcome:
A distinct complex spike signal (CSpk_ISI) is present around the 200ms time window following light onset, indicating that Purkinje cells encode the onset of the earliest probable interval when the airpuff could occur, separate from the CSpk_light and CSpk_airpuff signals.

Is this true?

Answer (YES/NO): YES